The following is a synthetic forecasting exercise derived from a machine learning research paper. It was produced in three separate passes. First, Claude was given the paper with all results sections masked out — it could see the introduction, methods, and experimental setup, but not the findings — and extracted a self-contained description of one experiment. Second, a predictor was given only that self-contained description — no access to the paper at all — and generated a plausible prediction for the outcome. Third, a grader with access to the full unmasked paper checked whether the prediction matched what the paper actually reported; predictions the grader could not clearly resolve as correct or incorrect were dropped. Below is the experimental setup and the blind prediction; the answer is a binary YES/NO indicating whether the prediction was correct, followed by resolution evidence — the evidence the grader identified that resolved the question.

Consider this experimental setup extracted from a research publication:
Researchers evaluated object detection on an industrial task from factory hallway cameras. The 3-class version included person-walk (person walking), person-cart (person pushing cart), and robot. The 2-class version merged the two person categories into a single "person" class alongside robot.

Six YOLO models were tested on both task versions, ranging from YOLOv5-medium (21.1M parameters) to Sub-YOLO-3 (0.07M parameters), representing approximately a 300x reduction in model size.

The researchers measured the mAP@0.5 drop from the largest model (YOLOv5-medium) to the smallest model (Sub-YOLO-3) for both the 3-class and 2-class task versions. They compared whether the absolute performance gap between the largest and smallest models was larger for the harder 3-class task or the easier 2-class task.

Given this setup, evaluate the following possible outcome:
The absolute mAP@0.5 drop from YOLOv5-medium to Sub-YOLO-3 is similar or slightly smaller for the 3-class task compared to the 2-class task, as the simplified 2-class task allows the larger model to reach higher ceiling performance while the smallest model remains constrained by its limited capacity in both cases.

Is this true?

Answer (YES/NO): NO